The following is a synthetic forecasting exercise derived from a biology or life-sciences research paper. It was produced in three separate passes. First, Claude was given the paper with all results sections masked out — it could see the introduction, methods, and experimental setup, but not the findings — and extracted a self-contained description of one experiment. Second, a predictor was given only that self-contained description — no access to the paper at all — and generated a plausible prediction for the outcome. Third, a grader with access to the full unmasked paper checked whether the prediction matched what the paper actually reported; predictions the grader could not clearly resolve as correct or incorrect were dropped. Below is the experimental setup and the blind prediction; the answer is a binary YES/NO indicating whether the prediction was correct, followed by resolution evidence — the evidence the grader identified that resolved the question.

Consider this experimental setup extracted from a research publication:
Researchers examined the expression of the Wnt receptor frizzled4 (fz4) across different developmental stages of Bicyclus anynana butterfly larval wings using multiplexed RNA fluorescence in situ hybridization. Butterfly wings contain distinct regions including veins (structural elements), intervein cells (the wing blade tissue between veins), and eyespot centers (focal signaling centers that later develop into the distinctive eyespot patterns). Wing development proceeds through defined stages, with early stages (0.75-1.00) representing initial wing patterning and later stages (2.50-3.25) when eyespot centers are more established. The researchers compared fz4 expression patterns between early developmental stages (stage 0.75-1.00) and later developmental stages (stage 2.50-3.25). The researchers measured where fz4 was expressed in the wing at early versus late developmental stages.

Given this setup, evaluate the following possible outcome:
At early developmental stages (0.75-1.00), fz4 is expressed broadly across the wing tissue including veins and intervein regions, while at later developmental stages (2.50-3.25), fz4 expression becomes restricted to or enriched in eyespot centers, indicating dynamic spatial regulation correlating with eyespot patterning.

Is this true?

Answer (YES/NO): NO